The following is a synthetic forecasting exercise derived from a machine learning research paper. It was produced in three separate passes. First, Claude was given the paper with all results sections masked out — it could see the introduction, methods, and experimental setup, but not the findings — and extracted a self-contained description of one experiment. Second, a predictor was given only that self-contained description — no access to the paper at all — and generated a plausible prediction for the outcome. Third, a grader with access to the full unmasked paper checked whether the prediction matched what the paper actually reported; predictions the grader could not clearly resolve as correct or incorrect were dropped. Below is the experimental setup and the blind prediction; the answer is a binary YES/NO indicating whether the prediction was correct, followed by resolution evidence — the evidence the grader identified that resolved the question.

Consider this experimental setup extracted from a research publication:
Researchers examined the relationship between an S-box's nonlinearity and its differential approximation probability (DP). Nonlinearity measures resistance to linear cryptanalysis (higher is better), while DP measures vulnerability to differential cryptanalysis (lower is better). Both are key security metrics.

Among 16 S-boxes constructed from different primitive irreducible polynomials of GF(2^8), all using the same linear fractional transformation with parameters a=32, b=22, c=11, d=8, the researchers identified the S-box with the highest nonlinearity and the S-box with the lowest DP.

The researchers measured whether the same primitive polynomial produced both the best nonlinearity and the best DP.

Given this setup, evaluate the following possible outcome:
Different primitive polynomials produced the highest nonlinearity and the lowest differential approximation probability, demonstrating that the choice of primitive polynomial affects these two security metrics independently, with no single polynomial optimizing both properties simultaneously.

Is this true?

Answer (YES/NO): NO